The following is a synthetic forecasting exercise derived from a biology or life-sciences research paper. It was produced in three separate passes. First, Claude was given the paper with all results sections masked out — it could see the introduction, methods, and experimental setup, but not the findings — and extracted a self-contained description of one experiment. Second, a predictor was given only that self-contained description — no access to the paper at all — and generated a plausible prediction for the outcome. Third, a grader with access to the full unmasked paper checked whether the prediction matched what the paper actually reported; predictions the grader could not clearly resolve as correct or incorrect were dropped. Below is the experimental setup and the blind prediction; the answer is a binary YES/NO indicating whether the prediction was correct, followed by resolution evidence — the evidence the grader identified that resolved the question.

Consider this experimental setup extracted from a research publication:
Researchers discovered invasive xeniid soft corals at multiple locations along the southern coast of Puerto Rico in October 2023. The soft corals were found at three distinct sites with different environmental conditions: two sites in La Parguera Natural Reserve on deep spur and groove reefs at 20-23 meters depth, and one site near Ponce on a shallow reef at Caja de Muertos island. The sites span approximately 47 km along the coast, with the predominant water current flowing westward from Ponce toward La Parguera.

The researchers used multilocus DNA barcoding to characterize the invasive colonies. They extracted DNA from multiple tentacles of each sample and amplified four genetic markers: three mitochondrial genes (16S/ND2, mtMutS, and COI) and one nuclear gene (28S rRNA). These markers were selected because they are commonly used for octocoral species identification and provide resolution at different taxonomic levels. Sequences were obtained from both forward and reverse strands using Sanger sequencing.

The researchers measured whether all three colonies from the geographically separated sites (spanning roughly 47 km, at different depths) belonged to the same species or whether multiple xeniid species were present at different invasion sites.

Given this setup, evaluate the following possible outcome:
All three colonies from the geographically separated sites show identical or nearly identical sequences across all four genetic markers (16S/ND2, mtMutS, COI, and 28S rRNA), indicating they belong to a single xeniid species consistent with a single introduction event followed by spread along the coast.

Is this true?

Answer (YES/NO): YES